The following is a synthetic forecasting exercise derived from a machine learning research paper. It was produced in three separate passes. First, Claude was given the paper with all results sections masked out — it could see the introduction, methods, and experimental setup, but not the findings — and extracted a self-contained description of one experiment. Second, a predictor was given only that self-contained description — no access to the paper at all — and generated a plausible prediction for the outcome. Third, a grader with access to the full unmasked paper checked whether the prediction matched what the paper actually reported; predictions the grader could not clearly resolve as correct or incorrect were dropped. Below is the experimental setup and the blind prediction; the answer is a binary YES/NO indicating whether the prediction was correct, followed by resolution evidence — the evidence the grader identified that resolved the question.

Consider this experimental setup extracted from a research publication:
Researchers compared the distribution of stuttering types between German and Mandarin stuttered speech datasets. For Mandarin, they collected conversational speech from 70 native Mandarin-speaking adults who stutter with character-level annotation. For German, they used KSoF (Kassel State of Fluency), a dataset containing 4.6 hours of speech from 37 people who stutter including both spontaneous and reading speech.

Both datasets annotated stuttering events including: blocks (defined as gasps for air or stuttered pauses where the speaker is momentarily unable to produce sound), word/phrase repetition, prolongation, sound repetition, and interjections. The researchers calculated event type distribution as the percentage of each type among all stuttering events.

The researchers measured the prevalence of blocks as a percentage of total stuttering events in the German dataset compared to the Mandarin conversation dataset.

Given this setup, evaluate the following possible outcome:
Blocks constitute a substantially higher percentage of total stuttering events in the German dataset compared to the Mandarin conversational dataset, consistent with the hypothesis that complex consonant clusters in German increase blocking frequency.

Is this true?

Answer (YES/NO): YES